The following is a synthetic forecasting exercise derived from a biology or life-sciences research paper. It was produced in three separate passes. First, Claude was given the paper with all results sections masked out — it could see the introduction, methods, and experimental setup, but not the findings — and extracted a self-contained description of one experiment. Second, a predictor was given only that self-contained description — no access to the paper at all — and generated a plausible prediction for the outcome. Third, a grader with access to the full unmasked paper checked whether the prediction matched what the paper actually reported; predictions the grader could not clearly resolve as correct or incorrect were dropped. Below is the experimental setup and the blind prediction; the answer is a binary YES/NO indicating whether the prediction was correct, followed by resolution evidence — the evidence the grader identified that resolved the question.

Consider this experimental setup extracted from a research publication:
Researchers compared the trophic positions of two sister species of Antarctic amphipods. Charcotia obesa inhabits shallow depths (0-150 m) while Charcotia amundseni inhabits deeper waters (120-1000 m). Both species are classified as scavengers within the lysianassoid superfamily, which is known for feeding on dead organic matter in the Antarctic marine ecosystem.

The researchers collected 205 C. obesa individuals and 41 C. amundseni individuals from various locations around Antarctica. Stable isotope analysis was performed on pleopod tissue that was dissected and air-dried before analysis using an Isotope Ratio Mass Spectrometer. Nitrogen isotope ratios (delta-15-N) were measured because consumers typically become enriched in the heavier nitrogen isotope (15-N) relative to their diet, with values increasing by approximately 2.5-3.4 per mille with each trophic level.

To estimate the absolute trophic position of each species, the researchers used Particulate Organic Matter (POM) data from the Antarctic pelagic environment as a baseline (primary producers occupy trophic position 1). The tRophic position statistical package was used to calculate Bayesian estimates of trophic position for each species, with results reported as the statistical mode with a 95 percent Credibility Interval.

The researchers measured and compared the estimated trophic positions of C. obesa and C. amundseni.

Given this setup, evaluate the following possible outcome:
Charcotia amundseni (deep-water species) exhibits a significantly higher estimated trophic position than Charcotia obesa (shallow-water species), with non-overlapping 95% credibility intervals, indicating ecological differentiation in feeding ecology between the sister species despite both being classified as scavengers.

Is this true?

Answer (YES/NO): NO